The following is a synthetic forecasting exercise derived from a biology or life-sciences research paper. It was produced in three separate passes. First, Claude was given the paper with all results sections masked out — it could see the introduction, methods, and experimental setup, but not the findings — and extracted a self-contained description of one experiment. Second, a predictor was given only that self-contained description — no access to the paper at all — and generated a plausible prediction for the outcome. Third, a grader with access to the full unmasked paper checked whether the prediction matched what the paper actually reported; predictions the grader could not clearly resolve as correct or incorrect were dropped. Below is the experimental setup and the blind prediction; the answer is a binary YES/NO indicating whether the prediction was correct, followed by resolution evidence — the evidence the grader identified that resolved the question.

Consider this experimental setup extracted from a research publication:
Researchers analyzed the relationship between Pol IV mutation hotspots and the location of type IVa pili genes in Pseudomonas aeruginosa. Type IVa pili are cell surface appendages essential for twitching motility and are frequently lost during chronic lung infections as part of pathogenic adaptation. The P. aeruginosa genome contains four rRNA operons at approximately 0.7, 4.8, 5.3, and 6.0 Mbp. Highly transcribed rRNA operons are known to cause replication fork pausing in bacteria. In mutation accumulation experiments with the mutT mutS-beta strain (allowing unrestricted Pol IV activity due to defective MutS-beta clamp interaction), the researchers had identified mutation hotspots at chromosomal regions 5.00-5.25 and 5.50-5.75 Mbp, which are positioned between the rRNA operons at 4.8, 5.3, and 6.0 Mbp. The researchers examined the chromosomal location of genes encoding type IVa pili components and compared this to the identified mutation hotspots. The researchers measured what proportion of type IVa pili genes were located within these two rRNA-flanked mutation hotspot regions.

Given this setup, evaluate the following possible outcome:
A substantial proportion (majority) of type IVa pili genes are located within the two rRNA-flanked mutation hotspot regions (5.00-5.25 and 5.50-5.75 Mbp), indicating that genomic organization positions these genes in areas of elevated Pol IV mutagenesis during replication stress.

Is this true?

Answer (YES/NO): YES